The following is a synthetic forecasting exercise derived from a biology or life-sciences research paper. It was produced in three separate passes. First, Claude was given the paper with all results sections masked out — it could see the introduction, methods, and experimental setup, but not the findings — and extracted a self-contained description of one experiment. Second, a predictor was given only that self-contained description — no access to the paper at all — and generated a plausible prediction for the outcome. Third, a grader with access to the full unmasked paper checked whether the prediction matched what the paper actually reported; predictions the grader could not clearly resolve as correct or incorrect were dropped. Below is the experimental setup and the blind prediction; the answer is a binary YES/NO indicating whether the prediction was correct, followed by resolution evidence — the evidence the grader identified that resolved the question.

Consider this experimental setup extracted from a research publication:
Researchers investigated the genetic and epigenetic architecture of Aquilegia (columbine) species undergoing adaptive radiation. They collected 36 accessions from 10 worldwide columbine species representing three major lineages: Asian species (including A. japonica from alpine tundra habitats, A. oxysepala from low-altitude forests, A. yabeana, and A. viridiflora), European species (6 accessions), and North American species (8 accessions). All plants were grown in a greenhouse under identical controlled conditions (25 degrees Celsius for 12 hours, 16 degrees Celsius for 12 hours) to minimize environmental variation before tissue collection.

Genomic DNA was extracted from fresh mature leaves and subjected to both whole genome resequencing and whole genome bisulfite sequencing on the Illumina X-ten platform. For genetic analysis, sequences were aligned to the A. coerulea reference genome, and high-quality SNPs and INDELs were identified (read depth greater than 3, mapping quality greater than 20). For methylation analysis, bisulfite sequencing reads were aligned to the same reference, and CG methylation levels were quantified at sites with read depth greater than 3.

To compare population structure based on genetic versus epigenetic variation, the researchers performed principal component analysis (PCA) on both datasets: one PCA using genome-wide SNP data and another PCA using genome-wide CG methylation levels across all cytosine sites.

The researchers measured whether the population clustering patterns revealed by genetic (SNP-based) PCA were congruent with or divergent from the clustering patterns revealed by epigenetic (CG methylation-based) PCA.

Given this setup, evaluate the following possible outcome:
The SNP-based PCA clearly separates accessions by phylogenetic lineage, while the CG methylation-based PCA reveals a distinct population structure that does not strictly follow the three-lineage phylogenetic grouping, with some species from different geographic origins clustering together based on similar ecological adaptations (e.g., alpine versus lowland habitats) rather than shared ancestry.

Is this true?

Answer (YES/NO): NO